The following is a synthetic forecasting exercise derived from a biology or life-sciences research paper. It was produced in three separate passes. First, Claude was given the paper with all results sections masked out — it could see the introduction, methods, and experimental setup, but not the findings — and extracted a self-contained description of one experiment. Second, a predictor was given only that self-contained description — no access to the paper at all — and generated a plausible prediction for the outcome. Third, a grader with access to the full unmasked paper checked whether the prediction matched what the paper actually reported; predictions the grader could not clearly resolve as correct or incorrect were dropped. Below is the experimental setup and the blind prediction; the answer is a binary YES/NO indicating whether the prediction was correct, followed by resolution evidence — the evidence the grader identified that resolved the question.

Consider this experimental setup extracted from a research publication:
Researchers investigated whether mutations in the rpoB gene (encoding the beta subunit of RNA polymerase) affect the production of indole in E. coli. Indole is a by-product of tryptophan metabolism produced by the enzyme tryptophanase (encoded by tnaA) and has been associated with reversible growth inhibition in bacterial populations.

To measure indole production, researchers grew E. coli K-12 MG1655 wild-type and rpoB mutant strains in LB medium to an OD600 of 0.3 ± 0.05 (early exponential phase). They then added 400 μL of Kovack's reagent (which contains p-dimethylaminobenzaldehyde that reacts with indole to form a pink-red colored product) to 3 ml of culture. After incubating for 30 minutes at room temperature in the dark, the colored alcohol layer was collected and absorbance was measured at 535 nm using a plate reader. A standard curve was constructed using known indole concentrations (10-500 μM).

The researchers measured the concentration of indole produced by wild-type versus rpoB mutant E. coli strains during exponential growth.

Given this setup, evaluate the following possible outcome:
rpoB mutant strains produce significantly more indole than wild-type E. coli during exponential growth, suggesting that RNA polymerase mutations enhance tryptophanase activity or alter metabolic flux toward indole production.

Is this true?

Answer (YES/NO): YES